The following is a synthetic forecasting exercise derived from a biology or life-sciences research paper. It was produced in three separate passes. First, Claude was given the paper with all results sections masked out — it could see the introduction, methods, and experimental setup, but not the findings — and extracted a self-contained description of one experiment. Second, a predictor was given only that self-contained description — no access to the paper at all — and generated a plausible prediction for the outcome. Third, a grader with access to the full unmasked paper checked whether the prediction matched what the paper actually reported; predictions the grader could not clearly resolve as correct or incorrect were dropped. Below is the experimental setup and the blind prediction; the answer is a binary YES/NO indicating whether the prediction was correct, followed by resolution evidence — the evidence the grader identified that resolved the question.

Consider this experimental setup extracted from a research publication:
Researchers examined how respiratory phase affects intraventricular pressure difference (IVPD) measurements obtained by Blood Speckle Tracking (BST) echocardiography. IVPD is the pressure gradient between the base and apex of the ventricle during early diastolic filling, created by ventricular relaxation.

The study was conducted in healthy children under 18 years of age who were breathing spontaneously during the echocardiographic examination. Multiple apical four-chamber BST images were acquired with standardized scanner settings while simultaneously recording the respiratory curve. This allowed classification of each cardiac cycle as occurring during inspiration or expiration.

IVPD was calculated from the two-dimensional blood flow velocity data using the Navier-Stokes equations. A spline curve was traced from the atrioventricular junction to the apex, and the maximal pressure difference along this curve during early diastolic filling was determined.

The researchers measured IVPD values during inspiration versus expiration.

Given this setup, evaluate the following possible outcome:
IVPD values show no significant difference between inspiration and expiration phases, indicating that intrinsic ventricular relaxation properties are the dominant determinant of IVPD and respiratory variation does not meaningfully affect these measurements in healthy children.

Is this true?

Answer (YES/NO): YES